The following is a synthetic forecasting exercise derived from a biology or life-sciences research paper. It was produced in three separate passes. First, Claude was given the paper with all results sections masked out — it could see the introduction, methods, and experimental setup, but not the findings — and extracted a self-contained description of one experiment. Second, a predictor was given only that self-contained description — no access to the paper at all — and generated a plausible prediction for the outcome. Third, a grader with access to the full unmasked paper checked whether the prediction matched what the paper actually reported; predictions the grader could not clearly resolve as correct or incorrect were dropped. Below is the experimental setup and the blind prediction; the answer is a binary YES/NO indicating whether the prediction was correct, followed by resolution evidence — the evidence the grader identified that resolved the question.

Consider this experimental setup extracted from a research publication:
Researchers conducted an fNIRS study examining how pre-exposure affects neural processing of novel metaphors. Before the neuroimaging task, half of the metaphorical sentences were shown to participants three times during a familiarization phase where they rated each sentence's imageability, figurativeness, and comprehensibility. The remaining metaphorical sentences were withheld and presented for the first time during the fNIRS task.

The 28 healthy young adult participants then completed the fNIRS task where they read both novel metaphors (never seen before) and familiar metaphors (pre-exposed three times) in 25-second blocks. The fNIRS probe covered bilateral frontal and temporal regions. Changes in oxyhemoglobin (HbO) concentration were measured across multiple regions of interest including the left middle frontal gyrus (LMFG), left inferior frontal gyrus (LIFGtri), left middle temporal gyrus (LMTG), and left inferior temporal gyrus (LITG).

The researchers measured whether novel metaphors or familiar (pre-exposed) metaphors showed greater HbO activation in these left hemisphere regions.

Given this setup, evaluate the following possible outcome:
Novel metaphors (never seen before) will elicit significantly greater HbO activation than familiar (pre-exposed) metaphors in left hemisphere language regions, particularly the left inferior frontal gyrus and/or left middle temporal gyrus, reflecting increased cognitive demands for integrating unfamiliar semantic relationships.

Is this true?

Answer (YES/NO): NO